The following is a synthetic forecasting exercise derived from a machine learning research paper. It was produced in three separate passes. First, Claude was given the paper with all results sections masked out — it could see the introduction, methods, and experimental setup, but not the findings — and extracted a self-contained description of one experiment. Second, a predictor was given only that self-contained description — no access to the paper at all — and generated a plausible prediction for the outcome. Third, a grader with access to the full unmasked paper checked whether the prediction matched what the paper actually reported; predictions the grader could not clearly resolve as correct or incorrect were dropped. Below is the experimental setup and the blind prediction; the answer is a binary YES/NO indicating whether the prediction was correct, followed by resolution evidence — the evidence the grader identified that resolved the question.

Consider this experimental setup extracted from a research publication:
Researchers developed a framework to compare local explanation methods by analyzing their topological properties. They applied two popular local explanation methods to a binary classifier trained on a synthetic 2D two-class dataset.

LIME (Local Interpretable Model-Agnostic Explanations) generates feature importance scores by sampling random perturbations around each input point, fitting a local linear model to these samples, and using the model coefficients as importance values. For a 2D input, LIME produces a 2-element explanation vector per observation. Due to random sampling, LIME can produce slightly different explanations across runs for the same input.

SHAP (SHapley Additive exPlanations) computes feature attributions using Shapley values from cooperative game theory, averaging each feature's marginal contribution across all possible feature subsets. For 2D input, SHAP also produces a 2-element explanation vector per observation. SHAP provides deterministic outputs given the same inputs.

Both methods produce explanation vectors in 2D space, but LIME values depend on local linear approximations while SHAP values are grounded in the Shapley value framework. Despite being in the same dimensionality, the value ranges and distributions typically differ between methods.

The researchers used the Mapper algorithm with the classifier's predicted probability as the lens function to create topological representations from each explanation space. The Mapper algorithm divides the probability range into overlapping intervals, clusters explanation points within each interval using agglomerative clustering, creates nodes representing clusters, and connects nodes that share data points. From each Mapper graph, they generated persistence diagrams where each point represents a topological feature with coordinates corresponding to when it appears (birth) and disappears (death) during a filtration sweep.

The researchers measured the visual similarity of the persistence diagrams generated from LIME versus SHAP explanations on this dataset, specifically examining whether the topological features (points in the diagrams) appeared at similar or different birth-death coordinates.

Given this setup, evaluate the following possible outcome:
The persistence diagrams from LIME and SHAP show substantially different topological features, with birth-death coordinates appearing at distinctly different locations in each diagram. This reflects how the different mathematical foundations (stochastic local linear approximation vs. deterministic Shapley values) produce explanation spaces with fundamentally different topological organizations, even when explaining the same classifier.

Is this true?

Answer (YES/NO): NO